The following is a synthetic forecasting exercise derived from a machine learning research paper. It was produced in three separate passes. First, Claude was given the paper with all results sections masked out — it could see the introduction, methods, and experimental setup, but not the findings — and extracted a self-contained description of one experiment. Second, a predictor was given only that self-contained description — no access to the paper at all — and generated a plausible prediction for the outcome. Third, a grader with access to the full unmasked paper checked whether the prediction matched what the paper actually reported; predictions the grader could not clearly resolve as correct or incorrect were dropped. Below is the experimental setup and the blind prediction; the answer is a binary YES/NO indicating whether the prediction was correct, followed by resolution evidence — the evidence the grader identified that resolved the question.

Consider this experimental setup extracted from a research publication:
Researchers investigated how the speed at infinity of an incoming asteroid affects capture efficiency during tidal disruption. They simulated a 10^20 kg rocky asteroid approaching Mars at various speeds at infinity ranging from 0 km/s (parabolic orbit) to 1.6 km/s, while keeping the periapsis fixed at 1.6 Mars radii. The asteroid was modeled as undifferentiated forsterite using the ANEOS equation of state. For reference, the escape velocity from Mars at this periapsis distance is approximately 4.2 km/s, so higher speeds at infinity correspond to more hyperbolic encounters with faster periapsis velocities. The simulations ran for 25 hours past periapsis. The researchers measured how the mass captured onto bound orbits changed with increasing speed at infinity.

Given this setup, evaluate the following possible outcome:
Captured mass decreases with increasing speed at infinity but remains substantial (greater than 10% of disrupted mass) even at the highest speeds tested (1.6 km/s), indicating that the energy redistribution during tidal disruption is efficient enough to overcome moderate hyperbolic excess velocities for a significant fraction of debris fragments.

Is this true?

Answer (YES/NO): NO